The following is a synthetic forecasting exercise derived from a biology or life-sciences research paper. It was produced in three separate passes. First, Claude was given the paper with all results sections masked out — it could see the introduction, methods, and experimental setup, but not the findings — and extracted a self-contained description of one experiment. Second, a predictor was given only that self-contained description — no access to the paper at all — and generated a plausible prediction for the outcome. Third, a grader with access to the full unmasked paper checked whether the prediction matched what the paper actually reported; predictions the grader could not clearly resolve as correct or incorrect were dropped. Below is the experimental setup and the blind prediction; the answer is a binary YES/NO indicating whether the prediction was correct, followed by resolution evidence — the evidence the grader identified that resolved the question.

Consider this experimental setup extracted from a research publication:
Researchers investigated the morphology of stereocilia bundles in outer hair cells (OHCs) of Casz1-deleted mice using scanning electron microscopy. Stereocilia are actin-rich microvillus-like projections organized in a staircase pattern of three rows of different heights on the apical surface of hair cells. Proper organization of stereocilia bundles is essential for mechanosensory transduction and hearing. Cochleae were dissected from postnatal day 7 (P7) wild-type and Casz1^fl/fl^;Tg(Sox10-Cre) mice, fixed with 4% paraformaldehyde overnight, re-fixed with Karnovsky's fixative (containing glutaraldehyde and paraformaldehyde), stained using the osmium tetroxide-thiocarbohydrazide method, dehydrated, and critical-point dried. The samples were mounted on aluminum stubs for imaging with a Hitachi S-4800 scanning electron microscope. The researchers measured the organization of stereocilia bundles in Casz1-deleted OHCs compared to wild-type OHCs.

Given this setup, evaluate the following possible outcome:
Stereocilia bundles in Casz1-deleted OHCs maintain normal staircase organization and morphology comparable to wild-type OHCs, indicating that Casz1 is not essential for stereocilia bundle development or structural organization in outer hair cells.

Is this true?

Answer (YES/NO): NO